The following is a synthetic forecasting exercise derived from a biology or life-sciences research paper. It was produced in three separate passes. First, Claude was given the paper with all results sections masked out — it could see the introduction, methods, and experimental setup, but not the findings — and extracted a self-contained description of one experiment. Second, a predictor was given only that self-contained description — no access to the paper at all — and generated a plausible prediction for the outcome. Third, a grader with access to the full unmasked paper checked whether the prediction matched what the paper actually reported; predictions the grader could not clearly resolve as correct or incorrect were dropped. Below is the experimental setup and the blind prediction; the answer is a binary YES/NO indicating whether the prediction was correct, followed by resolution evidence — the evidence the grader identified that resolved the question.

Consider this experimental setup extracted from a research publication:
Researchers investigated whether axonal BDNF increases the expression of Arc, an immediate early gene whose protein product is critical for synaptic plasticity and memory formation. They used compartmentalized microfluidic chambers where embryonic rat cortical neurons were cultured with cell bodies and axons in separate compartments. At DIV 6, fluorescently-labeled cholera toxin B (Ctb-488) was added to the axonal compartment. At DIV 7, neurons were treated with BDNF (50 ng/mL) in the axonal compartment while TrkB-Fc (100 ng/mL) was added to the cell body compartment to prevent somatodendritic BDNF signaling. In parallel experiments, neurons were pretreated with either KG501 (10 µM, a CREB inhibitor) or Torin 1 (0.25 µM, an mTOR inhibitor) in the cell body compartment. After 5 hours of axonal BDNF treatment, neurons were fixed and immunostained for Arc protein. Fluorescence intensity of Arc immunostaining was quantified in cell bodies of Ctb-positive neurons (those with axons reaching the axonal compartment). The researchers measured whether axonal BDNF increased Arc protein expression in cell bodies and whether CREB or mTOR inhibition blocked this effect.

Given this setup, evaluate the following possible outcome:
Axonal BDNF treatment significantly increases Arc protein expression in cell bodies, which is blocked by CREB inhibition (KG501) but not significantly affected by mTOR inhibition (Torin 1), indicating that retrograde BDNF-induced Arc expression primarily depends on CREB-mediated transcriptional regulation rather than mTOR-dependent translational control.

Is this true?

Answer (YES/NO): NO